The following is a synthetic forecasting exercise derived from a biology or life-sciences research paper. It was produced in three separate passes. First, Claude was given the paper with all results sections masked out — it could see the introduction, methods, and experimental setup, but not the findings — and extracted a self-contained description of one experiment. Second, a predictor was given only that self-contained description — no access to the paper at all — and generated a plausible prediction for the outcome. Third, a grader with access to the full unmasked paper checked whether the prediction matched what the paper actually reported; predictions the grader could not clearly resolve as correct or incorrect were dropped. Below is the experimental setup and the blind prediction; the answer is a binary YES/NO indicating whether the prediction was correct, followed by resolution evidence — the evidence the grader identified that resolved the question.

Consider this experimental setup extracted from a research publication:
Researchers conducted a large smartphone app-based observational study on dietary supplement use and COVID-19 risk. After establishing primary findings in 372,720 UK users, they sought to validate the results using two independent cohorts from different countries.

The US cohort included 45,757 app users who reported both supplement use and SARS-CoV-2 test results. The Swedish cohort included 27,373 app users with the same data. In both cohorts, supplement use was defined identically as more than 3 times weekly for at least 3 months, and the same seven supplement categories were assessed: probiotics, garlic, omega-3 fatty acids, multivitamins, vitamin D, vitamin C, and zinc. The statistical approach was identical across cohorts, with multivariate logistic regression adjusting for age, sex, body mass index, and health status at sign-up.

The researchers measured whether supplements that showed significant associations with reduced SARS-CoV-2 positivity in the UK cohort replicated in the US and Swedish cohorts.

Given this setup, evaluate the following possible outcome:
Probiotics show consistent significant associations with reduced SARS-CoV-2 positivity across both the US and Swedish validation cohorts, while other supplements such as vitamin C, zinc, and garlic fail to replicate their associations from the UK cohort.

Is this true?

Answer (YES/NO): NO